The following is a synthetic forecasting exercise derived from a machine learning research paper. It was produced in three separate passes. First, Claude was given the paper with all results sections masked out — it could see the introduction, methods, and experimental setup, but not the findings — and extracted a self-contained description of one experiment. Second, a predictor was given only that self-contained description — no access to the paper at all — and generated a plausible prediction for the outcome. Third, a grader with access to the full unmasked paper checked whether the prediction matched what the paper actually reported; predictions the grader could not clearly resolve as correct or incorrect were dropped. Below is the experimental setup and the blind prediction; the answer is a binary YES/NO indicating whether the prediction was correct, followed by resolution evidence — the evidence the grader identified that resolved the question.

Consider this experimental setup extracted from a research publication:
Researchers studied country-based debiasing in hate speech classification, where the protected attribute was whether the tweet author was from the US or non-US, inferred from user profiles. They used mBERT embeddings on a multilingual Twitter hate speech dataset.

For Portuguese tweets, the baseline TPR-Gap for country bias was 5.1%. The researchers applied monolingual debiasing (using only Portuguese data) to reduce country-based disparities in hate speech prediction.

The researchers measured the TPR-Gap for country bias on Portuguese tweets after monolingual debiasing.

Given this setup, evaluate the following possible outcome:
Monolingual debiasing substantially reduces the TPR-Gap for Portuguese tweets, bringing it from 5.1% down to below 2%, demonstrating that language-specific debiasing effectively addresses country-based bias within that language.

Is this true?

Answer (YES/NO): YES